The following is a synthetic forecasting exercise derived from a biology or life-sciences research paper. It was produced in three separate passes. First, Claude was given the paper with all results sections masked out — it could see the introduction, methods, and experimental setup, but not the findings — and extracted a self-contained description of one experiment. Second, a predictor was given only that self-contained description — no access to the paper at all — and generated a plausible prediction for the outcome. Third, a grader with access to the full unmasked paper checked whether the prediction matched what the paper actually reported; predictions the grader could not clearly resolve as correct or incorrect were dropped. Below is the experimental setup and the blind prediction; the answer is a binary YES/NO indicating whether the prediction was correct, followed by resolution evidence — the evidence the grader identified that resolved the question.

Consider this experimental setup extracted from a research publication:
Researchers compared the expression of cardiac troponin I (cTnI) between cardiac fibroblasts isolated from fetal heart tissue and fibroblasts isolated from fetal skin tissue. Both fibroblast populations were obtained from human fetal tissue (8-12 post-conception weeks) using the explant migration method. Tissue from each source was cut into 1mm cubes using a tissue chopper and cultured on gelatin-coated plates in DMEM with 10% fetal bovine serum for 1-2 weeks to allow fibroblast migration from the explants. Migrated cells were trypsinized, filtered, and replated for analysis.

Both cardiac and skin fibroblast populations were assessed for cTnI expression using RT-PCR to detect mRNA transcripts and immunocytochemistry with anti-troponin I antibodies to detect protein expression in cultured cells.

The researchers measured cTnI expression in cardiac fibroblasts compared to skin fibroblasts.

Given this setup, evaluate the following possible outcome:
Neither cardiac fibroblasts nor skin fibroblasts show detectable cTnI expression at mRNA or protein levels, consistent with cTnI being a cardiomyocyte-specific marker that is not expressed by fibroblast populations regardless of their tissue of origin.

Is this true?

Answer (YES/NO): NO